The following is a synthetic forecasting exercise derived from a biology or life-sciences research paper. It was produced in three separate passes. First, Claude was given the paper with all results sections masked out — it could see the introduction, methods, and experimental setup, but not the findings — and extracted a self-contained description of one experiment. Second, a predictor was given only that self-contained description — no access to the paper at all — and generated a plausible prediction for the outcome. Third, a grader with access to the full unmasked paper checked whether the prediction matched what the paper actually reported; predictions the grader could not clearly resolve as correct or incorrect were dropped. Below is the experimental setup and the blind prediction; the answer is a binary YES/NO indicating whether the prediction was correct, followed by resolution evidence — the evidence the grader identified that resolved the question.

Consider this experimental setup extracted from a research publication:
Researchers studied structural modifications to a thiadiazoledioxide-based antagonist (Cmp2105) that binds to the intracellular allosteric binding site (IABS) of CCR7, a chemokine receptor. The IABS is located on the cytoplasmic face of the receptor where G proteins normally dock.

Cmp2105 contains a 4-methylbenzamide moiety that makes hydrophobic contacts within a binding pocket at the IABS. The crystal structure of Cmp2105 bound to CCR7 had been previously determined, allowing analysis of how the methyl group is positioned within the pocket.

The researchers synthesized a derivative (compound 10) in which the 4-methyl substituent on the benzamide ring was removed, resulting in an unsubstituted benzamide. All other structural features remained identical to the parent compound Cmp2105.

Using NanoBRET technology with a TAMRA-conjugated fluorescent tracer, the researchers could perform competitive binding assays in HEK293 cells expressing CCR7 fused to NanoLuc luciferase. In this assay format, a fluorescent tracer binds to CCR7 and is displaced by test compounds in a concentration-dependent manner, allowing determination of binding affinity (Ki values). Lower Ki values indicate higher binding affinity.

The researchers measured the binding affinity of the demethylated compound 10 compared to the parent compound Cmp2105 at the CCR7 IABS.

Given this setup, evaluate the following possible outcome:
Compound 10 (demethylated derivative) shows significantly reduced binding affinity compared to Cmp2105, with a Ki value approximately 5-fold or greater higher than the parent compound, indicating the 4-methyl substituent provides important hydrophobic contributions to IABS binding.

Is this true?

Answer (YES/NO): NO